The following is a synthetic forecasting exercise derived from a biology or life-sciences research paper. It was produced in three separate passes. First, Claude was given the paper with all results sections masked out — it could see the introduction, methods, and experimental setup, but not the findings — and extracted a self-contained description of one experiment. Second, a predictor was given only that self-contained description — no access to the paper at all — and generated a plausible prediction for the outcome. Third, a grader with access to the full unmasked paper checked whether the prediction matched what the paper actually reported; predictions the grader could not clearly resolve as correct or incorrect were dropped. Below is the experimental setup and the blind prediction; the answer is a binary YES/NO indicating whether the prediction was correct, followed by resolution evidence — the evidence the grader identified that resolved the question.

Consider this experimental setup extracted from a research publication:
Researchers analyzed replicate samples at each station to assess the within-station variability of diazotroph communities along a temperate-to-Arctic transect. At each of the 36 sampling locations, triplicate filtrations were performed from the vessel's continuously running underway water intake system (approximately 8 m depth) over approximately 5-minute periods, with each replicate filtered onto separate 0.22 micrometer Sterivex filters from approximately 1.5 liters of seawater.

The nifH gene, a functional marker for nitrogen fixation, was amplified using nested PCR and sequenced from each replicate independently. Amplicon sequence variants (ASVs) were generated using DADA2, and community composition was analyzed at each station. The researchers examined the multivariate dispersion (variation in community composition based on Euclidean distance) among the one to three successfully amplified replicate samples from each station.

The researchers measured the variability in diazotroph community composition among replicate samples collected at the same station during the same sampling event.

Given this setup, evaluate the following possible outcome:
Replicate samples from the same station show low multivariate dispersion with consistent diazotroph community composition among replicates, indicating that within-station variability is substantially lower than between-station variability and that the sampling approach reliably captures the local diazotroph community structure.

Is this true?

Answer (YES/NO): NO